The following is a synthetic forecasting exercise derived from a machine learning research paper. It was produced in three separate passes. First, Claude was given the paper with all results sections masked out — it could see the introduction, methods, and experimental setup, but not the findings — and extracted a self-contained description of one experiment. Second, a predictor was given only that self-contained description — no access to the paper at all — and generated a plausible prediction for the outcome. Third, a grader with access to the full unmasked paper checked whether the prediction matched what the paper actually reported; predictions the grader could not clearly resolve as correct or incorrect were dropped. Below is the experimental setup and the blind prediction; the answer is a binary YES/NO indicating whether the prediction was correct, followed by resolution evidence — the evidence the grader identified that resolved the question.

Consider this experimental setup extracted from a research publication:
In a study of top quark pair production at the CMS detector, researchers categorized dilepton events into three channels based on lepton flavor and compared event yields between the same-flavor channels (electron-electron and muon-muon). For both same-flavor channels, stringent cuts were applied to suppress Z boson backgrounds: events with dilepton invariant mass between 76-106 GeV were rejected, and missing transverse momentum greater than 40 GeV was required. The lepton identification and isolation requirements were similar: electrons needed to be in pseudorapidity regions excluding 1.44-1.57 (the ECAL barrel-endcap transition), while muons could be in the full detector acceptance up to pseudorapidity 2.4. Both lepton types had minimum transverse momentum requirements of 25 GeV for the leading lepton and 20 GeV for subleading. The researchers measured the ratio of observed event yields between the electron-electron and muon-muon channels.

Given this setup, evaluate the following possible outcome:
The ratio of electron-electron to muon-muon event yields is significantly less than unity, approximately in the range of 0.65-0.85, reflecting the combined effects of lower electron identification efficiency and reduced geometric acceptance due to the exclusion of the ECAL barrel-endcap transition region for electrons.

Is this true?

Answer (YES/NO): NO